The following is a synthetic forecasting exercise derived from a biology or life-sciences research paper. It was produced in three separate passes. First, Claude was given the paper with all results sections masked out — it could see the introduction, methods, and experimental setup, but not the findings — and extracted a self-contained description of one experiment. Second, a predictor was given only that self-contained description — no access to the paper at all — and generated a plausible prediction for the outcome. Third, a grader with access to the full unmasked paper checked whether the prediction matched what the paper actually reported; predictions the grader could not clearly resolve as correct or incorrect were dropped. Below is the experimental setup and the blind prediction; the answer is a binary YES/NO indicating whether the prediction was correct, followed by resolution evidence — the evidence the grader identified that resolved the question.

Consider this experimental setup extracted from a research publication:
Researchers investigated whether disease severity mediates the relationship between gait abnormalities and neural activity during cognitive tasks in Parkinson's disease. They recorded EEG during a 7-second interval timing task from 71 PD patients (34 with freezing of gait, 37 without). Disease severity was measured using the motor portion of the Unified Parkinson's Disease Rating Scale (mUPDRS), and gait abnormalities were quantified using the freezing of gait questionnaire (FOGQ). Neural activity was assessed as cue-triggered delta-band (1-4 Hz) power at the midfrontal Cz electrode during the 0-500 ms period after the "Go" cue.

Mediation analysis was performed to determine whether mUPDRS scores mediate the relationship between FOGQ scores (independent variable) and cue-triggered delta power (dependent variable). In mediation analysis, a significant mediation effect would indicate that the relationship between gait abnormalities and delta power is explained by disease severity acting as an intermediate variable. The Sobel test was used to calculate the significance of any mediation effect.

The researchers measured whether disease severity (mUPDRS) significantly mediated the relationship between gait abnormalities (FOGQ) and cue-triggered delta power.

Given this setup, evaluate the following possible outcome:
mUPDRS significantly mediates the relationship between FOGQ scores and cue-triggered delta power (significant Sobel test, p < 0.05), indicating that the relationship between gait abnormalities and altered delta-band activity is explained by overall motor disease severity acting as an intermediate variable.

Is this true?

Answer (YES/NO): NO